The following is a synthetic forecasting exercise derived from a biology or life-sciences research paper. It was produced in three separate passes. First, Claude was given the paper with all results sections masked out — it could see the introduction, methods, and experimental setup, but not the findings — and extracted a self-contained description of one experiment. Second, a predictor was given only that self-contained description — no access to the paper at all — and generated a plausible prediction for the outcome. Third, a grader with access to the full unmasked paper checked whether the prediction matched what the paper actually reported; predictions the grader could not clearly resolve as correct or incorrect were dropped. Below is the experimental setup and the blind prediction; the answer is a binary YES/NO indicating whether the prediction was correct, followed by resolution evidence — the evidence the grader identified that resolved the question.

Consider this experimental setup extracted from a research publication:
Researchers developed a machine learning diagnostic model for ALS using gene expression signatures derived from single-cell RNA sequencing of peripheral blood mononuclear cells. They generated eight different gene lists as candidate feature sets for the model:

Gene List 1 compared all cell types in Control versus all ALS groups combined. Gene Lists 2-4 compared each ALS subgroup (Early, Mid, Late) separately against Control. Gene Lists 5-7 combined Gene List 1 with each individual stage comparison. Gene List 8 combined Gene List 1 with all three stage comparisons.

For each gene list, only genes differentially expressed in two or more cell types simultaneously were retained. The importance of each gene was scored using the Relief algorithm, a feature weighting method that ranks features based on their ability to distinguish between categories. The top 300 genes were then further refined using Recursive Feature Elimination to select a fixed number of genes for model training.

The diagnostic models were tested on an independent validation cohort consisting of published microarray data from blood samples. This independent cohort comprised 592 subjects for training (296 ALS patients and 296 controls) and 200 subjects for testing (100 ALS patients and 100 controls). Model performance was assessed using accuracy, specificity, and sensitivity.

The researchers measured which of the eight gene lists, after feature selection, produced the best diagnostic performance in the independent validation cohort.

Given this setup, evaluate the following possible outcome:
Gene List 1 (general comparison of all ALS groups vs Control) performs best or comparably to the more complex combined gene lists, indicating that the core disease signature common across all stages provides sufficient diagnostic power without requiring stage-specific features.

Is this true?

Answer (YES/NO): NO